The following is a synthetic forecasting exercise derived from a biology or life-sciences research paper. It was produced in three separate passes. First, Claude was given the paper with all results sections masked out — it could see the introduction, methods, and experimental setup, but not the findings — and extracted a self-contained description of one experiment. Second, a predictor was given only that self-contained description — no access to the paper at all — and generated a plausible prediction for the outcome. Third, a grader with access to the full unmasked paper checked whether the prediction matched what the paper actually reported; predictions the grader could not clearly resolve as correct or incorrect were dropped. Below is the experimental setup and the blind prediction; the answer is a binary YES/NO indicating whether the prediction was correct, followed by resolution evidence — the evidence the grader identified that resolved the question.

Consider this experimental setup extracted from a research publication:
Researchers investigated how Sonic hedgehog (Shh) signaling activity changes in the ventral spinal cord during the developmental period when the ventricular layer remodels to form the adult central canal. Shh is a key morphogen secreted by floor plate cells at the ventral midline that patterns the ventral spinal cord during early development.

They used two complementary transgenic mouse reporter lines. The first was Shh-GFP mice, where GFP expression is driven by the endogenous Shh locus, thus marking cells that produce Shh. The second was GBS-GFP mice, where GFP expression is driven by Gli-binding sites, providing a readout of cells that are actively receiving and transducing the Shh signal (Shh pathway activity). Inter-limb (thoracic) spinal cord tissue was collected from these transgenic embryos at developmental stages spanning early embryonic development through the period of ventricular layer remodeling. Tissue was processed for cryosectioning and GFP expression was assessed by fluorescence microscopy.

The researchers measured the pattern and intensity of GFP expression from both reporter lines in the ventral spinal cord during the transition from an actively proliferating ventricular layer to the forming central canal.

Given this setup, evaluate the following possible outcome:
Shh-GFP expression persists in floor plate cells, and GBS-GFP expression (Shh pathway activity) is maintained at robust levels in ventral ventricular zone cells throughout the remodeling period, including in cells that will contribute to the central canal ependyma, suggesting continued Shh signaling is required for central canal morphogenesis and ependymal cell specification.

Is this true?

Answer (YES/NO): NO